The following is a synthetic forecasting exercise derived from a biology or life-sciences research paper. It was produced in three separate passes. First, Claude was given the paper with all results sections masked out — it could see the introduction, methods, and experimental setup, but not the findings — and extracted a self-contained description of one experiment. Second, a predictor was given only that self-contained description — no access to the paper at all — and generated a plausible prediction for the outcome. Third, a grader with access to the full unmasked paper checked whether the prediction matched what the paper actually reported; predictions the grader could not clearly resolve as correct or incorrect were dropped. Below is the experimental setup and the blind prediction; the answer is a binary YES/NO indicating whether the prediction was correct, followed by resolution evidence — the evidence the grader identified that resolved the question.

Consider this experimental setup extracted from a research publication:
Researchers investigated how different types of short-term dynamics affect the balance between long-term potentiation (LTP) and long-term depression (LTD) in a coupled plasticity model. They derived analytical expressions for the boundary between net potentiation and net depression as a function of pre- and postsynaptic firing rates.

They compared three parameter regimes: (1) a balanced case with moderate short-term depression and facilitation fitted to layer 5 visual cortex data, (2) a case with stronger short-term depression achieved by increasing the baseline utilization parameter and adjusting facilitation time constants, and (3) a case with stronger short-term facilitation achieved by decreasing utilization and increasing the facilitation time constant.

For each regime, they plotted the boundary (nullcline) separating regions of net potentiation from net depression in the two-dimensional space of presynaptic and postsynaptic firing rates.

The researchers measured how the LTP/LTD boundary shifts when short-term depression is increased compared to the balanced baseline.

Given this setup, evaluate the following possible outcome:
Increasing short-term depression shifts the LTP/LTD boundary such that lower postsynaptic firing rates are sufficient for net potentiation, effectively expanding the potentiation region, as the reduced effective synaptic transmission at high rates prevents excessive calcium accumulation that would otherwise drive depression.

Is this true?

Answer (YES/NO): NO